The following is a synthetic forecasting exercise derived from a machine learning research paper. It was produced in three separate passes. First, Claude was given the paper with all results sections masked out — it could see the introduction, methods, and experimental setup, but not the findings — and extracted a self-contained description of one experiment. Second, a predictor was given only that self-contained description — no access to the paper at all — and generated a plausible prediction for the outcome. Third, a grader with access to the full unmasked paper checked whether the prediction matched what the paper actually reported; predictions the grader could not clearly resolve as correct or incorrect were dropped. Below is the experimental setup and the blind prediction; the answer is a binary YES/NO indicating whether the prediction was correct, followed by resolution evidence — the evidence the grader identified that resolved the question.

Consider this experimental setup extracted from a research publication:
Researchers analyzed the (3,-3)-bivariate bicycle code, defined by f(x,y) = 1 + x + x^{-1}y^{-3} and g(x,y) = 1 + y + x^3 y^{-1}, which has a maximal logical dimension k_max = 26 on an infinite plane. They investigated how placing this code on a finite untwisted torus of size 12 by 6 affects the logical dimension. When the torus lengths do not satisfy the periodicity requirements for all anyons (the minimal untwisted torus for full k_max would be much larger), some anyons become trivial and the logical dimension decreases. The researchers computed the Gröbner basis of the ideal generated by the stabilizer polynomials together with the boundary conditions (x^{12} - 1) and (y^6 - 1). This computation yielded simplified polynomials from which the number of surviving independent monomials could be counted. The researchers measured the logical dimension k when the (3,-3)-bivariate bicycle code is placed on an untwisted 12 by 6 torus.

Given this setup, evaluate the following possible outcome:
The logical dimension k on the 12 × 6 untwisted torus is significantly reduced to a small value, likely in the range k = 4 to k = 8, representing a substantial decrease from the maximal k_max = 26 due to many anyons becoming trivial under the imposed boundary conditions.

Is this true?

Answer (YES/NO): NO